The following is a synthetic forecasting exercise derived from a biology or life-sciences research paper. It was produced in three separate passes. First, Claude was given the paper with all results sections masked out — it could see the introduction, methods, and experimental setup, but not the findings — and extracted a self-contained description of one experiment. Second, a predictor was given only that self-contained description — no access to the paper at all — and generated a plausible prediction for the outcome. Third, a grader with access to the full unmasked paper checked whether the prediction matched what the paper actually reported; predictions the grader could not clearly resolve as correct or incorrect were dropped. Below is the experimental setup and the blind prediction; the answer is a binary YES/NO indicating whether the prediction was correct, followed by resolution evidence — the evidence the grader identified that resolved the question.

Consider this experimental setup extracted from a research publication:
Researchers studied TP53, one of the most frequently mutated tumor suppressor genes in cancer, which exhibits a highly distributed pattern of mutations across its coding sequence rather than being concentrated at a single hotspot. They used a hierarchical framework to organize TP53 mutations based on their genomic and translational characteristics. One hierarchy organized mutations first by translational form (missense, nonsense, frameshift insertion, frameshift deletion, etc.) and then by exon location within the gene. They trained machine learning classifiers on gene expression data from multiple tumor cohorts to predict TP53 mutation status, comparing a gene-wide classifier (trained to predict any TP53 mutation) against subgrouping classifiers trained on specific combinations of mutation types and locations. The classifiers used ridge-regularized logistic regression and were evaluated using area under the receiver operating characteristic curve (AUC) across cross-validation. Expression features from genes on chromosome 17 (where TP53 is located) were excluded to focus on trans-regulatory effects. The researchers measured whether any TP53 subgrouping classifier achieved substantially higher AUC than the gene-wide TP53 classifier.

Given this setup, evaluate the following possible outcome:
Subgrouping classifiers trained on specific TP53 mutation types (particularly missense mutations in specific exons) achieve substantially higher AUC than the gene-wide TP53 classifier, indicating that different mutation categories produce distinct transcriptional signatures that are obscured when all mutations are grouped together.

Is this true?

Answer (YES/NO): NO